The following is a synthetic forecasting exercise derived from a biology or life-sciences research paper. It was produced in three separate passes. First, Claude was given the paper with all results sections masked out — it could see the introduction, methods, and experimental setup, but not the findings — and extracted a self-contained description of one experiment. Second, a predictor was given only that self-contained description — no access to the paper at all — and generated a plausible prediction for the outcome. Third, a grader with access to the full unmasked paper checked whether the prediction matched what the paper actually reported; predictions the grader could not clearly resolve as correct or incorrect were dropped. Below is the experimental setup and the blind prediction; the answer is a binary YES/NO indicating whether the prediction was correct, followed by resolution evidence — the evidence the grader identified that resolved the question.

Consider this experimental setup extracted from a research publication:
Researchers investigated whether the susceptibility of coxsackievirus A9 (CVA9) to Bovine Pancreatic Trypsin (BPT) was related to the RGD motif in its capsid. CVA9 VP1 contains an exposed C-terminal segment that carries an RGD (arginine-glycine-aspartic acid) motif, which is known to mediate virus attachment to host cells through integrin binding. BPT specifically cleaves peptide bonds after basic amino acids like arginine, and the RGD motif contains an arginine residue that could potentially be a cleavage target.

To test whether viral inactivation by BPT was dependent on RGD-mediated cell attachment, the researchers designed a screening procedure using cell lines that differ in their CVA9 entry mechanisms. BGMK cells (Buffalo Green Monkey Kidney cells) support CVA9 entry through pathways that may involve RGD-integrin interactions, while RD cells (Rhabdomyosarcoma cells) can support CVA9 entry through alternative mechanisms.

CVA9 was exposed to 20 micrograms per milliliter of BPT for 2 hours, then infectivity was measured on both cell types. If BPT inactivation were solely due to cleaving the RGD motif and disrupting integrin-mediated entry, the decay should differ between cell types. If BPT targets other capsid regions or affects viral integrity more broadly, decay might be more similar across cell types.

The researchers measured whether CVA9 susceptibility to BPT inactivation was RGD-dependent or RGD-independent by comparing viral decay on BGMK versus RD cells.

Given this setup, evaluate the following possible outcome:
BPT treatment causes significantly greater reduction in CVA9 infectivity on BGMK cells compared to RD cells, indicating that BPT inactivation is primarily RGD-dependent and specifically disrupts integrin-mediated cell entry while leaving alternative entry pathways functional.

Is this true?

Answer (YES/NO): YES